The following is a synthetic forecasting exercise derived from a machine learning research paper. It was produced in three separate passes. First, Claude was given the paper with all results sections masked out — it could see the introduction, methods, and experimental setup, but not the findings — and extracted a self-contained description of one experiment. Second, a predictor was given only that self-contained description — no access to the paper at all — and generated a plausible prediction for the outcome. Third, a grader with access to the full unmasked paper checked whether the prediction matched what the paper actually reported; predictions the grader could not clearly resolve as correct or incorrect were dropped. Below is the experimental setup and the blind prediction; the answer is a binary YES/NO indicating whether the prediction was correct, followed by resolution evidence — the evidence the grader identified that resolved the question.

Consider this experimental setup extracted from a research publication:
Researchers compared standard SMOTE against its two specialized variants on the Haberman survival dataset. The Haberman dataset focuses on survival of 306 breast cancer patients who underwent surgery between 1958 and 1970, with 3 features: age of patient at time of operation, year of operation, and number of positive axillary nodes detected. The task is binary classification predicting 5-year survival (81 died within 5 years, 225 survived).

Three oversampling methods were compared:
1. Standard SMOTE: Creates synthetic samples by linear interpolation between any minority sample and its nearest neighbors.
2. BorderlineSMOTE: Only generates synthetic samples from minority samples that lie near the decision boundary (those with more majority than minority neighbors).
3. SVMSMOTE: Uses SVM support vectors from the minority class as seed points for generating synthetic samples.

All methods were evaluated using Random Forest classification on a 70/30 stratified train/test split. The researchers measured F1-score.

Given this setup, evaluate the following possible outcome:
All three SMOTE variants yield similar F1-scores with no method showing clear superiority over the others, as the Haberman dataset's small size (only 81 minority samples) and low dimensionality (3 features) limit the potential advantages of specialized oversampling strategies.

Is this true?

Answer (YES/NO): NO